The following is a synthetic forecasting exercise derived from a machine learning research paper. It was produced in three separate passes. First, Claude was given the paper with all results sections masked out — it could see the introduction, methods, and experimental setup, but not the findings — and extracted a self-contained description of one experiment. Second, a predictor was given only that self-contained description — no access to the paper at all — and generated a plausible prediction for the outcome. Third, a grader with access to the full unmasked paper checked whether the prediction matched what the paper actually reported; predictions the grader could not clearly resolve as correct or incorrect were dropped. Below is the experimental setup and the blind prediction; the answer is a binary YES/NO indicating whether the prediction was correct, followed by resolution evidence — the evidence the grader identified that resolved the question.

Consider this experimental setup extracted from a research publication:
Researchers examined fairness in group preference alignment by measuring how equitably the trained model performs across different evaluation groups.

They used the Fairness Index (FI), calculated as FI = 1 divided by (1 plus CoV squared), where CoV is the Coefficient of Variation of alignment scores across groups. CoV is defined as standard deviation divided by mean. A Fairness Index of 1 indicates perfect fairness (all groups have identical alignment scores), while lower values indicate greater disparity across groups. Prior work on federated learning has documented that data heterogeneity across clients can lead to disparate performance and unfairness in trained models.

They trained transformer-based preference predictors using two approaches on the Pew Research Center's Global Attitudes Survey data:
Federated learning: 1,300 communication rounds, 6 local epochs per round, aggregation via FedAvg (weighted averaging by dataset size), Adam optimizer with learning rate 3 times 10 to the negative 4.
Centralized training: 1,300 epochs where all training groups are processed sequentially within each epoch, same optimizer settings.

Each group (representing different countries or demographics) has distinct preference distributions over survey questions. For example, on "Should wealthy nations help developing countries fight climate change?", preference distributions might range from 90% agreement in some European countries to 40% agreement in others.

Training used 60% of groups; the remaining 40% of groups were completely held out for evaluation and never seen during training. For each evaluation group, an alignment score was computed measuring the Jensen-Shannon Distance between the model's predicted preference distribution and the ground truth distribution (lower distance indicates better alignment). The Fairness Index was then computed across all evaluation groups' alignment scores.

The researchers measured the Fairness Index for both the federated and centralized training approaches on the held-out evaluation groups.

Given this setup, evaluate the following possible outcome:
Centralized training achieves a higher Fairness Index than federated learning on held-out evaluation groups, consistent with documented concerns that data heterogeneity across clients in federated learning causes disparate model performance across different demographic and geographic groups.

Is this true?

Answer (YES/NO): NO